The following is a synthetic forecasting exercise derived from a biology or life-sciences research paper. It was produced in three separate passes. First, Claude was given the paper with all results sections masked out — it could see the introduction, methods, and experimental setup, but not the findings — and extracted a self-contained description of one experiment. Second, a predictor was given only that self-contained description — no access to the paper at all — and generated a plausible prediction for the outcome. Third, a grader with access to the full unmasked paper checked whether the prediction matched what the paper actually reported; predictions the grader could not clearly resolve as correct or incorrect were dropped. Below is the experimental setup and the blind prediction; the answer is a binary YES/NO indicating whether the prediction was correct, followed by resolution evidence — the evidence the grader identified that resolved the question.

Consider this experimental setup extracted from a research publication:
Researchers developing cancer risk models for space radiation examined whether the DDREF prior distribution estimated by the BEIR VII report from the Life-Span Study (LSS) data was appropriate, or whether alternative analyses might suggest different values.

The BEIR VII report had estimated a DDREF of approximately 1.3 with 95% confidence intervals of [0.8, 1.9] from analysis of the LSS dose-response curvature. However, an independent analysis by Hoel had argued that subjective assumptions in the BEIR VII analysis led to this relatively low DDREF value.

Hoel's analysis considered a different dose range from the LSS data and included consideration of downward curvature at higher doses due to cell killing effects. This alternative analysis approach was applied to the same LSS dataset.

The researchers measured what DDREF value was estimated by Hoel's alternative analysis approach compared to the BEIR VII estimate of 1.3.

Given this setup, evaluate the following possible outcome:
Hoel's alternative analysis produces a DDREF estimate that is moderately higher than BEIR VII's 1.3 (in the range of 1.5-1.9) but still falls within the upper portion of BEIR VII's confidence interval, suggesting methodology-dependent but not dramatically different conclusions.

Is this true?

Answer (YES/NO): NO